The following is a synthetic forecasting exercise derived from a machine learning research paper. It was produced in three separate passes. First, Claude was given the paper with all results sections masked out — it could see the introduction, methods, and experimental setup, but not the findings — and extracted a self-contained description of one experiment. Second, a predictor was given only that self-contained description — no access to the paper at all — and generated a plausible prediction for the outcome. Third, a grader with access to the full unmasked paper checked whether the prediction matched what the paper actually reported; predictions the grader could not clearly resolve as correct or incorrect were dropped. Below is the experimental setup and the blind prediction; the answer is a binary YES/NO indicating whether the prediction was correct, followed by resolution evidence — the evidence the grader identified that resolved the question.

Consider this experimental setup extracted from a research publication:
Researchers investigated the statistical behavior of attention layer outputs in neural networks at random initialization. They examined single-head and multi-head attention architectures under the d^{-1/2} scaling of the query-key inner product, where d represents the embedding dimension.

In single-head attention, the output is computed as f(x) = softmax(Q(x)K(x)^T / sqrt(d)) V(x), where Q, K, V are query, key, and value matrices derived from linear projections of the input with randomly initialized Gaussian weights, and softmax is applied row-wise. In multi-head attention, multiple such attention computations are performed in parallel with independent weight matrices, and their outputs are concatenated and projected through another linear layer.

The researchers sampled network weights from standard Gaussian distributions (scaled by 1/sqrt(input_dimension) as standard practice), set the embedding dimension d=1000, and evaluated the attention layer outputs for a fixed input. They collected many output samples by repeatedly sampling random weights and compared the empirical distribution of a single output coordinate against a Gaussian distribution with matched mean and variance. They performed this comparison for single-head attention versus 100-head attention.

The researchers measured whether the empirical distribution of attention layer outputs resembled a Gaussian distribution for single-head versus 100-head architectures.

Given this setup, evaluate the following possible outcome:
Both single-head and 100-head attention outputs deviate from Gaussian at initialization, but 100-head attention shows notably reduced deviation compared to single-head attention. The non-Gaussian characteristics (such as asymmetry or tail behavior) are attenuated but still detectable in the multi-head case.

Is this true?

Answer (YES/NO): NO